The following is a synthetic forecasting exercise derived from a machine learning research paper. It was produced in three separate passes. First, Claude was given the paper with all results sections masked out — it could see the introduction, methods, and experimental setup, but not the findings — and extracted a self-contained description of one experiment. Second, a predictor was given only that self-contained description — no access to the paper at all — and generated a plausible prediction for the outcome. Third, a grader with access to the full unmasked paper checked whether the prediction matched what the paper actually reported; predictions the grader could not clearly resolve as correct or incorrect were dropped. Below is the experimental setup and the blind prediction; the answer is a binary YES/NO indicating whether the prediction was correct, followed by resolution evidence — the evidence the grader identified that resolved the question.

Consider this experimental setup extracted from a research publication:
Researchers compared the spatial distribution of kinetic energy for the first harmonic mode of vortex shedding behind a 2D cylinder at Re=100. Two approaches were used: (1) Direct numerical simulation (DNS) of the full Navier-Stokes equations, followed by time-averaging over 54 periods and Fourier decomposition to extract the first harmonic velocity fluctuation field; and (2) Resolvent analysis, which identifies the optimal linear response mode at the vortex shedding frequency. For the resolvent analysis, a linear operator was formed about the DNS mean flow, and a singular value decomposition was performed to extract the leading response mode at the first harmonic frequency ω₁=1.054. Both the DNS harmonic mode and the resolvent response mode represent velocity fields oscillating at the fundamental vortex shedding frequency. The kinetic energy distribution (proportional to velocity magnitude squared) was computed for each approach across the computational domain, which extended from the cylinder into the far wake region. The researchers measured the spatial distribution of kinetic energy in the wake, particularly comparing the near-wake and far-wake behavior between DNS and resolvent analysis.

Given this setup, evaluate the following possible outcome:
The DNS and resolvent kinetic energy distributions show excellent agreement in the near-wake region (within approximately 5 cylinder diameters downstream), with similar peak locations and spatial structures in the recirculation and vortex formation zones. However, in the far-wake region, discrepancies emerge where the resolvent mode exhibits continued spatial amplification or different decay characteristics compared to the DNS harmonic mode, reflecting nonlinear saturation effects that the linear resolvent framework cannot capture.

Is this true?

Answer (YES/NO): NO